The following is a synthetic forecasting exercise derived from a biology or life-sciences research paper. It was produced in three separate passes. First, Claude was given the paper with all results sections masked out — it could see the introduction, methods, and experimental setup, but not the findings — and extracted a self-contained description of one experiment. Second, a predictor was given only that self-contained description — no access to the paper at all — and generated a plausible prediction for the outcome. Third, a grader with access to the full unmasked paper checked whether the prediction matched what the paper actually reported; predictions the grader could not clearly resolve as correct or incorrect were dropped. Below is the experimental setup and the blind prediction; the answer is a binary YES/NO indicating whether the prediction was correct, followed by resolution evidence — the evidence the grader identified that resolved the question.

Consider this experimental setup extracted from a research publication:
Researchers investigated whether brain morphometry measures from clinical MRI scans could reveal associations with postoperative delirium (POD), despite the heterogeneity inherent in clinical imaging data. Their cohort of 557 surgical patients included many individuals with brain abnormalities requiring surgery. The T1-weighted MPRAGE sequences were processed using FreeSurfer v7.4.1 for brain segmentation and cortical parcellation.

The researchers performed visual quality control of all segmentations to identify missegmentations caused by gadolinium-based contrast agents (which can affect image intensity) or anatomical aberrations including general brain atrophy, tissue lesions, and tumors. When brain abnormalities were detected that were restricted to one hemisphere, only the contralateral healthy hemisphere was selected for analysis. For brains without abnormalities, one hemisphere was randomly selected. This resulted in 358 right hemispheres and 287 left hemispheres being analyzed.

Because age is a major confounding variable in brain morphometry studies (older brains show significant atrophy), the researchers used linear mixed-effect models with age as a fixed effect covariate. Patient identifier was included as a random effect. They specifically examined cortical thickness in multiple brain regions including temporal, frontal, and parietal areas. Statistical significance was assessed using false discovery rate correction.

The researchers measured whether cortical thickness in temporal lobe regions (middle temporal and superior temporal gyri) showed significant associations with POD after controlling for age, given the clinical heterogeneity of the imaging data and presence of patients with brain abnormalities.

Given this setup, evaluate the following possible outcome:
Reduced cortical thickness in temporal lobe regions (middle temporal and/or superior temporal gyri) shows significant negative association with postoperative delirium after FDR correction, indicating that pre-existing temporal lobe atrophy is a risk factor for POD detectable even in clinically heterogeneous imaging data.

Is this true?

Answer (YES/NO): YES